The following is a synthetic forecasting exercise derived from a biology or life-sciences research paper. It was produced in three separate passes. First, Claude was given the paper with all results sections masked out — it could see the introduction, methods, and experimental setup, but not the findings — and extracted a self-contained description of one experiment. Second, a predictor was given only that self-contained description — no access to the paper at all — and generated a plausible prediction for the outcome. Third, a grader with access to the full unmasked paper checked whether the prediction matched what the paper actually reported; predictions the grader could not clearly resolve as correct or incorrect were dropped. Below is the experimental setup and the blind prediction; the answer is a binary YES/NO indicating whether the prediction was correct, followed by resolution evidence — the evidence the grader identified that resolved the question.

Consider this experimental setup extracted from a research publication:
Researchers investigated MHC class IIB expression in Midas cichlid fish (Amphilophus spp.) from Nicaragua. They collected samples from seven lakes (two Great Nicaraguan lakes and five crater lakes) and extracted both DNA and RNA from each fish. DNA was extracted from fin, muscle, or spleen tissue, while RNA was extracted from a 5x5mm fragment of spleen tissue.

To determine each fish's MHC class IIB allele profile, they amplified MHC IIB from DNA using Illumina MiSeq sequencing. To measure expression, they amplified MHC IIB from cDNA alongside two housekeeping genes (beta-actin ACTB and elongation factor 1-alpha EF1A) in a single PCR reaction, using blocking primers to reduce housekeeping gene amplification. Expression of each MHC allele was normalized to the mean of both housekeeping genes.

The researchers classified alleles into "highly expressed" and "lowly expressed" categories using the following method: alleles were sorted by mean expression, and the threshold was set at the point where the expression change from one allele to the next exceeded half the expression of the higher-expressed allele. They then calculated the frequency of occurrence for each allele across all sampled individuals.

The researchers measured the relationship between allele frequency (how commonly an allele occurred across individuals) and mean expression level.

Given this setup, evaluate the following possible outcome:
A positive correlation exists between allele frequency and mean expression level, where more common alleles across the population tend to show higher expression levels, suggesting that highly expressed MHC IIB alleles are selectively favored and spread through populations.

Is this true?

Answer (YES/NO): NO